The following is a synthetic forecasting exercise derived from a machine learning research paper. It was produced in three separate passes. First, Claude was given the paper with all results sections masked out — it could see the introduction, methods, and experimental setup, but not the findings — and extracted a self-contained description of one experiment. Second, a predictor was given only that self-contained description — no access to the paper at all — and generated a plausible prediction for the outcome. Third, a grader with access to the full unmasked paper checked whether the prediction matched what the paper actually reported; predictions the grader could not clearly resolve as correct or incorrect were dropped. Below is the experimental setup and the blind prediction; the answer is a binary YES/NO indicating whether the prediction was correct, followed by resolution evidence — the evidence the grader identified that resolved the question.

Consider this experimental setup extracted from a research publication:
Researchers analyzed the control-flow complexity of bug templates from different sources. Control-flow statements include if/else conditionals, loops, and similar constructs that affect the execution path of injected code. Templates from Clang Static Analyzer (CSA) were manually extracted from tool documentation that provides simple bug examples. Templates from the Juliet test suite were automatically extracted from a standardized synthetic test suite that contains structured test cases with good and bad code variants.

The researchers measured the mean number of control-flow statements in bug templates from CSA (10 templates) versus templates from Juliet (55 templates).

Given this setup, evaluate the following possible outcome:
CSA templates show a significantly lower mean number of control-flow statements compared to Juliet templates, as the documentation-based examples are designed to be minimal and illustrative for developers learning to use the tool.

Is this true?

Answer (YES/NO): YES